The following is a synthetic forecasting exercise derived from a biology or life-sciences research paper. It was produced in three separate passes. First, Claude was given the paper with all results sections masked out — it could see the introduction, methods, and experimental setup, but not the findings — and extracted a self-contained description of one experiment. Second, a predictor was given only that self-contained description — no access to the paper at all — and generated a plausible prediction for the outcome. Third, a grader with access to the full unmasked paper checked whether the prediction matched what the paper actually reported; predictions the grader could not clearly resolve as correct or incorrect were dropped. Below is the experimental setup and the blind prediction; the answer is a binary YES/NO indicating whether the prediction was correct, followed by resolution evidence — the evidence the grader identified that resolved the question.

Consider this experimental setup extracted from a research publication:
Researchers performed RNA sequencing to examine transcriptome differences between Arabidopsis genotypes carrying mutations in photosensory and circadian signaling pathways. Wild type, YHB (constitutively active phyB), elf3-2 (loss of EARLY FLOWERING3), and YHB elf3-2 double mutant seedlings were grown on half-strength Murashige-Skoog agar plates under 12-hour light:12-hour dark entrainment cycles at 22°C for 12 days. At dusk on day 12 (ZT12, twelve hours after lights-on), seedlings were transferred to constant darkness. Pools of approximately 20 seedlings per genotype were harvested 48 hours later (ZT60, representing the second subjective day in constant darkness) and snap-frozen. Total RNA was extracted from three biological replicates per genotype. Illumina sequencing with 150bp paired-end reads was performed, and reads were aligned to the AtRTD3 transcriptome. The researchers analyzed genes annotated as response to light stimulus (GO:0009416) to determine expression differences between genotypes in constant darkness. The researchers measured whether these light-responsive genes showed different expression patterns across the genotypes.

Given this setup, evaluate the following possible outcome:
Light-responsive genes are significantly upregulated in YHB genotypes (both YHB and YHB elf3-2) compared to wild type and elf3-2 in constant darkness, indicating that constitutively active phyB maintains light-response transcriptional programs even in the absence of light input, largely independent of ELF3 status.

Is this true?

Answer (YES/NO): YES